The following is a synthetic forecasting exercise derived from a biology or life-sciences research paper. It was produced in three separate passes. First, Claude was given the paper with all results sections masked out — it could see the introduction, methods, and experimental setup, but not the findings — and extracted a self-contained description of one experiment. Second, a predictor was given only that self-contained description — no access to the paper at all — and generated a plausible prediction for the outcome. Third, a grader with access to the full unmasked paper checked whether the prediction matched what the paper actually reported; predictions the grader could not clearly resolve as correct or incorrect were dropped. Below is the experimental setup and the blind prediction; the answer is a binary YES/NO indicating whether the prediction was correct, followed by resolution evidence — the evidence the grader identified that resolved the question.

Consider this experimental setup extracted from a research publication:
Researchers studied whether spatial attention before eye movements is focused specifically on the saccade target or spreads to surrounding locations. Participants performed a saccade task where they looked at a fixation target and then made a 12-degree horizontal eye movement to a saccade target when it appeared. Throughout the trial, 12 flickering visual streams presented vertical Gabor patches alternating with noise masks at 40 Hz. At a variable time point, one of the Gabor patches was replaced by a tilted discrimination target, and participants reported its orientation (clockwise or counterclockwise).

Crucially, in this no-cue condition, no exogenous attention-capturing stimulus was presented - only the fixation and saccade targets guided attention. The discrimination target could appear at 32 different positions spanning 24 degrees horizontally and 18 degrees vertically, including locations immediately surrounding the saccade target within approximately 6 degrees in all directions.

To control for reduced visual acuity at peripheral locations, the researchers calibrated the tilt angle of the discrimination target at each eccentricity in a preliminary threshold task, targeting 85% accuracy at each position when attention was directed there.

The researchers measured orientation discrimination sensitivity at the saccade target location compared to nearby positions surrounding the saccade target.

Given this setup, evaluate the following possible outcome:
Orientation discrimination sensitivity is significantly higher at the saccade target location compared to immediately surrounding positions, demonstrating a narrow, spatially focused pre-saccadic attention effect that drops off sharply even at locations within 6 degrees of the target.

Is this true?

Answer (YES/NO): YES